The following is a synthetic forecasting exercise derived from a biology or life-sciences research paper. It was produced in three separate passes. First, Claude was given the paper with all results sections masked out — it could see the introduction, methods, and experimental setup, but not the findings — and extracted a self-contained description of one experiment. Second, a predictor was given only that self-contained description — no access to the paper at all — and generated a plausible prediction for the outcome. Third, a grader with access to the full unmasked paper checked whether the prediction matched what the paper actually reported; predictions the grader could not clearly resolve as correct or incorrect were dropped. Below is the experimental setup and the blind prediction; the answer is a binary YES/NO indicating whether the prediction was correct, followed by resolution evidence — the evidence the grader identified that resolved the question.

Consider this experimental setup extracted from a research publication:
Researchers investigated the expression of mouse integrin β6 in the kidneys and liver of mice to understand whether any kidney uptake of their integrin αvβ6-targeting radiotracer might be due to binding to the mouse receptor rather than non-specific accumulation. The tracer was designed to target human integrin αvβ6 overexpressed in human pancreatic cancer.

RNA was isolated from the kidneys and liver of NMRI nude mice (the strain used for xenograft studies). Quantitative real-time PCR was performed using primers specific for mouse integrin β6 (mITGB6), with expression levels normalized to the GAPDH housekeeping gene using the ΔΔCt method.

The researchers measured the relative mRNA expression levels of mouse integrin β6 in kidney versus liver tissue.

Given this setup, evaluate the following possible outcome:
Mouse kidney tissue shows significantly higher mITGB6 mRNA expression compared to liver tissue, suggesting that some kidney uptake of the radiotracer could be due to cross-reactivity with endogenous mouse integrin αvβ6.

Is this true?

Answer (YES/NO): NO